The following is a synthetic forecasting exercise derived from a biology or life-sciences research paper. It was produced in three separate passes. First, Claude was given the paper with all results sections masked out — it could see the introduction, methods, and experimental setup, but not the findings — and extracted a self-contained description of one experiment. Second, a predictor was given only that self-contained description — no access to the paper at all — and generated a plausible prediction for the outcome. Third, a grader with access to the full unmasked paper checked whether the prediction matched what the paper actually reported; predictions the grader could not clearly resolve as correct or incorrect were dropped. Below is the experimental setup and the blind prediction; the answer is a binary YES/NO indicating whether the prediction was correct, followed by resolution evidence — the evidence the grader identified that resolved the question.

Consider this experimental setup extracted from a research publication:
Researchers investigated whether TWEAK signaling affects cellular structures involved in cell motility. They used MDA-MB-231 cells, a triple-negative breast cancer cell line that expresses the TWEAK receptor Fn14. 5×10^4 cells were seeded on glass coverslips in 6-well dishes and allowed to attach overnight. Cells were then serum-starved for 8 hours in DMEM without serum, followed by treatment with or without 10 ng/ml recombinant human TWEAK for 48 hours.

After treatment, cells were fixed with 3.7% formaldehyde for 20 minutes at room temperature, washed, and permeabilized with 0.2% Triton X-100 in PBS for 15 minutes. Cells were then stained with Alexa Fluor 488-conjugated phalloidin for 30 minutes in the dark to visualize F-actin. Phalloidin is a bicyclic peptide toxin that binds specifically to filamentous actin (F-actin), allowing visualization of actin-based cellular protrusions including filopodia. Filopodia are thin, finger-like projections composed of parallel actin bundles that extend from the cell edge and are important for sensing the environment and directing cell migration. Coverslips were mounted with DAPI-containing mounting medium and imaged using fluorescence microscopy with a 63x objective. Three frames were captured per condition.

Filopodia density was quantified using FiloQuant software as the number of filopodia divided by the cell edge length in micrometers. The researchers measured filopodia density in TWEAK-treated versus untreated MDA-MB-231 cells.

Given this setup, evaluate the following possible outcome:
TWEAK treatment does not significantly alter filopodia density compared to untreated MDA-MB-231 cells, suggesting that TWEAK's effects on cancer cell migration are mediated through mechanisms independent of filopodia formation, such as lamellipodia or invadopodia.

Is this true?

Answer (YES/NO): NO